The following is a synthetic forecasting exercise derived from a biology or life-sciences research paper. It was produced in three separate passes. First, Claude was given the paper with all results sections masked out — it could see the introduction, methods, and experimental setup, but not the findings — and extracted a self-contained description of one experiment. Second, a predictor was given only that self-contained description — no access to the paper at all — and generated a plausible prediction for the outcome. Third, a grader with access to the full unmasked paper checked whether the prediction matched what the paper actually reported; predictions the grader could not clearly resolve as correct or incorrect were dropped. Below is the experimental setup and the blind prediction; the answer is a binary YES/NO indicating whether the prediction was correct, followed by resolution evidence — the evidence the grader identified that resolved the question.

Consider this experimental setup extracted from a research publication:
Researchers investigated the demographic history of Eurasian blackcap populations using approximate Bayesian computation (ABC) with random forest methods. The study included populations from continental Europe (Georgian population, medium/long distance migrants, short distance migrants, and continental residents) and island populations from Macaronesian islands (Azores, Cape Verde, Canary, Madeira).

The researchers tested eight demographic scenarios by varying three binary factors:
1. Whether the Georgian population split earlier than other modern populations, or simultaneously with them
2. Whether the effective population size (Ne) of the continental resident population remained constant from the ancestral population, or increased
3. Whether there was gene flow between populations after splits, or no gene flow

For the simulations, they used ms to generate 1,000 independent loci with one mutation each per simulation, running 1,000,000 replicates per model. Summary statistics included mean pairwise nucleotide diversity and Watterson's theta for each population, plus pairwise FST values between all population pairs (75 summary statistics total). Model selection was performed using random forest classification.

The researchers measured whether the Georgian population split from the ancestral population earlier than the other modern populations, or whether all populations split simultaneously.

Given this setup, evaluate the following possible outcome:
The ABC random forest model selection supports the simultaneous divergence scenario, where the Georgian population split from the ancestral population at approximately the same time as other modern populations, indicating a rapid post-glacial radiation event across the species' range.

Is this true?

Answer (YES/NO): NO